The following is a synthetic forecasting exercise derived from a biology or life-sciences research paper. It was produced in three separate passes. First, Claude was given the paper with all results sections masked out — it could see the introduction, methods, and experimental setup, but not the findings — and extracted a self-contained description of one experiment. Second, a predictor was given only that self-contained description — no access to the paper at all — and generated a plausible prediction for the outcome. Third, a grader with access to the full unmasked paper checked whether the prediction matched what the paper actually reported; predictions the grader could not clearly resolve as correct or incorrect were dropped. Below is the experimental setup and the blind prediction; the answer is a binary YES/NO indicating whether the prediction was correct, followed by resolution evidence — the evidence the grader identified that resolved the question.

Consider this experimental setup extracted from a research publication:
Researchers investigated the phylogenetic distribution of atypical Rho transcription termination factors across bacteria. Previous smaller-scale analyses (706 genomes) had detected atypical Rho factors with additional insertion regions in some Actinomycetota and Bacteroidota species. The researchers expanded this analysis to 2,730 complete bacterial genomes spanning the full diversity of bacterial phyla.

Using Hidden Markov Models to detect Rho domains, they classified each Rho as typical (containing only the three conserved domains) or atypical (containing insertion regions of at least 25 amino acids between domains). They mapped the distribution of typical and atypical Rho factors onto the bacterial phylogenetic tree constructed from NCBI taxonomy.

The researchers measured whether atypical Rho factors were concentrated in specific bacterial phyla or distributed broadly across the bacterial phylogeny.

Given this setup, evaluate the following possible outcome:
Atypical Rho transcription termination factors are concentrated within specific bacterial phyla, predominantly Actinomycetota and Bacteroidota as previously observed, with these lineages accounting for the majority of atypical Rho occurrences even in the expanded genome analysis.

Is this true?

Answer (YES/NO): NO